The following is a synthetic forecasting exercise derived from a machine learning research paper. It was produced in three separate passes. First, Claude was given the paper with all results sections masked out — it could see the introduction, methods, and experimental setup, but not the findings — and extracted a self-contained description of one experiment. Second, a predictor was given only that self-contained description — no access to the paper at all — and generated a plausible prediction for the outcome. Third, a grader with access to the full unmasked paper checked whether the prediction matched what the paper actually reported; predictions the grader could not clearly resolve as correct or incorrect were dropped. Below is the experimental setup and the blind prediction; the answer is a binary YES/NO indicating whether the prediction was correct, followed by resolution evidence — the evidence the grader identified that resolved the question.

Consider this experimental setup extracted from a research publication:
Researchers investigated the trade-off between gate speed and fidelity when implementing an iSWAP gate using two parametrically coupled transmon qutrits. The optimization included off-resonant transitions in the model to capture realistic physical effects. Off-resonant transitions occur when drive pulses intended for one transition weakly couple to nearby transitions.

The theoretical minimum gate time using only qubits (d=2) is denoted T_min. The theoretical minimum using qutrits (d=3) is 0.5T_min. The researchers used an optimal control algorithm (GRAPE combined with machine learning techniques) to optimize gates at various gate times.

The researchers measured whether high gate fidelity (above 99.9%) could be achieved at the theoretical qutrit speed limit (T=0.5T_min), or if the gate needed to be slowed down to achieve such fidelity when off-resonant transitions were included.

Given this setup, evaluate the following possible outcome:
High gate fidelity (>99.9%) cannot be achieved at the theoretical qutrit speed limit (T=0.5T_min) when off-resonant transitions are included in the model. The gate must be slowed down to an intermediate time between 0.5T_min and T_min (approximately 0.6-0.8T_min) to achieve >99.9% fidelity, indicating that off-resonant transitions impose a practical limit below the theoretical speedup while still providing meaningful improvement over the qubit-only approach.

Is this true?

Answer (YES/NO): NO